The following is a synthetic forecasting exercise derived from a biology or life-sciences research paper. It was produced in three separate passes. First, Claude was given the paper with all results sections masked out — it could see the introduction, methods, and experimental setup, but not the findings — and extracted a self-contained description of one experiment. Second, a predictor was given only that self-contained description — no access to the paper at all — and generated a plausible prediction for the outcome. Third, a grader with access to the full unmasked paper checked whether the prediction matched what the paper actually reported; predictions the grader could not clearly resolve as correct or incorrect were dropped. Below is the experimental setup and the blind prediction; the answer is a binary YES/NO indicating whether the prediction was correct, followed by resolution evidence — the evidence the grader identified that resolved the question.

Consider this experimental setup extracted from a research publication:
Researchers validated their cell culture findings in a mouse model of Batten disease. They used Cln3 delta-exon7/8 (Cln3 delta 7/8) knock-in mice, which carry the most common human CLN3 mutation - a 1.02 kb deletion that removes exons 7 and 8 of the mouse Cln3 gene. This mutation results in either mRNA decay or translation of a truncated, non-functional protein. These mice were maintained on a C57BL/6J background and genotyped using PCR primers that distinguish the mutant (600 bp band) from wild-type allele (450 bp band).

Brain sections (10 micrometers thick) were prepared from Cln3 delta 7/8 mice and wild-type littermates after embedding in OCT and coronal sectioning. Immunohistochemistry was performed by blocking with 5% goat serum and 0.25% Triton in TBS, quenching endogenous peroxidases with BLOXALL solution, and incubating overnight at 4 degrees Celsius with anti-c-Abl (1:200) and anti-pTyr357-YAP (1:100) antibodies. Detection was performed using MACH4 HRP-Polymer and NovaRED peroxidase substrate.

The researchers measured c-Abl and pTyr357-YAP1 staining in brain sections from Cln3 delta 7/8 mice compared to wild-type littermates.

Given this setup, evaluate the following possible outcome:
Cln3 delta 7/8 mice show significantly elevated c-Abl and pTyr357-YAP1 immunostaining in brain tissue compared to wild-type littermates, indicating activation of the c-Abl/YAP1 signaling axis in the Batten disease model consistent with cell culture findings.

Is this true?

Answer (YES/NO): YES